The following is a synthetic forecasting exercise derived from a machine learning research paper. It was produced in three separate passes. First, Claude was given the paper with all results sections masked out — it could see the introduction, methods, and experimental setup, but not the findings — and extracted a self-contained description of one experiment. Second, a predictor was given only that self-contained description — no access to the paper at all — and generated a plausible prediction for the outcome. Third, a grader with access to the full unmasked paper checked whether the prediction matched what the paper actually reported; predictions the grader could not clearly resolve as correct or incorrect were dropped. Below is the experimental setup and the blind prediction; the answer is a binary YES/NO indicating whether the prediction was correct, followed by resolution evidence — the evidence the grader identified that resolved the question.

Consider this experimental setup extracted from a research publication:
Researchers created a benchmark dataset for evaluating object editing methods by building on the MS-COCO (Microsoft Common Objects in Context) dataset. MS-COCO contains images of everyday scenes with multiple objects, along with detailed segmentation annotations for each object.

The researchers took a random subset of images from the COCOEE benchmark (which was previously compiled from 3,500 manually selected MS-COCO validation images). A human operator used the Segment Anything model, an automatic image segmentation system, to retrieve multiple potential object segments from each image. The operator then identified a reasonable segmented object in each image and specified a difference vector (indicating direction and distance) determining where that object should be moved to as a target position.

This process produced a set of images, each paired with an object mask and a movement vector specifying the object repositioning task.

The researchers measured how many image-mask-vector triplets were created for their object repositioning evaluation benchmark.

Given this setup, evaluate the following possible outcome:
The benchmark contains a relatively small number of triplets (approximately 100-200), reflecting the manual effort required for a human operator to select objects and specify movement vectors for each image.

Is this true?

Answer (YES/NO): YES